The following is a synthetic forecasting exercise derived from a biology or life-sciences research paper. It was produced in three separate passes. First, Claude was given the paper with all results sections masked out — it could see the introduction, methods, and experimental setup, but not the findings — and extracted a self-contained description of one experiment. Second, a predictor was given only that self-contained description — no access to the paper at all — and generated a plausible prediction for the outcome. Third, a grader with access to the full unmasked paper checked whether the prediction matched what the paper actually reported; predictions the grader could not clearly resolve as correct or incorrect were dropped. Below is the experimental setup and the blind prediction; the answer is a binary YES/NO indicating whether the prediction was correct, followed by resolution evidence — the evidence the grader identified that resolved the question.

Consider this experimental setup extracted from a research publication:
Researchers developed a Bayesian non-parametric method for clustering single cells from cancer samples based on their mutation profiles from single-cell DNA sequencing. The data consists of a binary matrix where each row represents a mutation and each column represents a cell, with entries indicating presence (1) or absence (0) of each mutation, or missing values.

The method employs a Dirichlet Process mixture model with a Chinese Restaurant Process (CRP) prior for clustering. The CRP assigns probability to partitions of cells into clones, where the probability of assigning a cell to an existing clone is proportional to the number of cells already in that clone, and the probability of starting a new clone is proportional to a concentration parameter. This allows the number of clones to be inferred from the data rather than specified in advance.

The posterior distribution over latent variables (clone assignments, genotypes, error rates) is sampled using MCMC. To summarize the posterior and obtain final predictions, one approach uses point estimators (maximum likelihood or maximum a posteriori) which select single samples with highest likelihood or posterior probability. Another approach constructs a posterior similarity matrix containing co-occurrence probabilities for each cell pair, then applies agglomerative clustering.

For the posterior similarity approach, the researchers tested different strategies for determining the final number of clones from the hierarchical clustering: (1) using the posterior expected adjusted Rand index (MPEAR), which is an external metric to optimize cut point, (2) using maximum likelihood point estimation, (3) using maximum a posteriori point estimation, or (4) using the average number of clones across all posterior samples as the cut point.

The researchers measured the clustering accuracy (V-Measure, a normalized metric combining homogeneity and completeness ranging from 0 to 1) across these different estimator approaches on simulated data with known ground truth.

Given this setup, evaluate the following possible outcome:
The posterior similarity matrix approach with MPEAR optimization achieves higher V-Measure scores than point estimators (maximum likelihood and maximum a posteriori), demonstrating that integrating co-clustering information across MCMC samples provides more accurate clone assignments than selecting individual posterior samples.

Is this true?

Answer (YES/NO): NO